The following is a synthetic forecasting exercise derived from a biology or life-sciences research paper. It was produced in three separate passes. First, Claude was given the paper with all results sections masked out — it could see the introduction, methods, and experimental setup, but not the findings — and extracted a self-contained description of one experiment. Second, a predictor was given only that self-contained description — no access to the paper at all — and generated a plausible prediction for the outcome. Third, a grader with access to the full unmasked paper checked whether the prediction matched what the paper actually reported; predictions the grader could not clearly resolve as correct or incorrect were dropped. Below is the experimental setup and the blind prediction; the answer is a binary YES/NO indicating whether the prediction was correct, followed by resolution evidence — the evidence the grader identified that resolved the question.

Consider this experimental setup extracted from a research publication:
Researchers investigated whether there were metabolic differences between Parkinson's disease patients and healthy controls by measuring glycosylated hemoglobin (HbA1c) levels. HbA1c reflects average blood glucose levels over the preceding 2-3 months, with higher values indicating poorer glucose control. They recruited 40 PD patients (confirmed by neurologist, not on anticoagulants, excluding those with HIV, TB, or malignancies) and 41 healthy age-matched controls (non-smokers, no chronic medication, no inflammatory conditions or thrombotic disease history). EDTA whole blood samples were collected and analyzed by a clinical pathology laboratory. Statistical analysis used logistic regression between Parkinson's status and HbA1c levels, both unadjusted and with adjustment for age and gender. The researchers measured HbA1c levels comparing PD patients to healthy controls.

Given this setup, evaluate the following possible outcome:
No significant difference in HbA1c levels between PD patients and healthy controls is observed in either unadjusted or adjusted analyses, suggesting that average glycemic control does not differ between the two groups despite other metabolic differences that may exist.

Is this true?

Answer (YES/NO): NO